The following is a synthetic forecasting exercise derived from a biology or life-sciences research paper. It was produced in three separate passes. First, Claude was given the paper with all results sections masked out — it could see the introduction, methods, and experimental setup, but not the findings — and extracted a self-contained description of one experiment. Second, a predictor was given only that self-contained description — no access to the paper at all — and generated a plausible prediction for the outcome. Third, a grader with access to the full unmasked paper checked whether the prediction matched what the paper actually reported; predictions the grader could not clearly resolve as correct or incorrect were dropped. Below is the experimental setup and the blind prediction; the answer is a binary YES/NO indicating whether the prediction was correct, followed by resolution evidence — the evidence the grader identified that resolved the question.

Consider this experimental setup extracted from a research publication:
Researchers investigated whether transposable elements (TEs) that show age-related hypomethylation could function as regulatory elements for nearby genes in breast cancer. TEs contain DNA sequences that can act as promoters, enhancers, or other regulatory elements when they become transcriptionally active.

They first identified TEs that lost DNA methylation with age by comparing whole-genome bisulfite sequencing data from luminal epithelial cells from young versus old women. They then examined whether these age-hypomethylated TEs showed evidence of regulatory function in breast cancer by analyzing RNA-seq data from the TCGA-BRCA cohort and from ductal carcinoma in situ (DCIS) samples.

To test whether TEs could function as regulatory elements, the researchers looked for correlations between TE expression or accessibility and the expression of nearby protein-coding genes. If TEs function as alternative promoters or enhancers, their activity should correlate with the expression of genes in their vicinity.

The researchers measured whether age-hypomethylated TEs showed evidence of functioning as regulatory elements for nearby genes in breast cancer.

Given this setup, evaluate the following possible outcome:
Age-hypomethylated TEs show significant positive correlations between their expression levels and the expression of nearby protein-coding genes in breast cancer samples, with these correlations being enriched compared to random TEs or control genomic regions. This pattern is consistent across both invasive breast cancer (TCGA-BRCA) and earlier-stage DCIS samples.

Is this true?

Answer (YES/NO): NO